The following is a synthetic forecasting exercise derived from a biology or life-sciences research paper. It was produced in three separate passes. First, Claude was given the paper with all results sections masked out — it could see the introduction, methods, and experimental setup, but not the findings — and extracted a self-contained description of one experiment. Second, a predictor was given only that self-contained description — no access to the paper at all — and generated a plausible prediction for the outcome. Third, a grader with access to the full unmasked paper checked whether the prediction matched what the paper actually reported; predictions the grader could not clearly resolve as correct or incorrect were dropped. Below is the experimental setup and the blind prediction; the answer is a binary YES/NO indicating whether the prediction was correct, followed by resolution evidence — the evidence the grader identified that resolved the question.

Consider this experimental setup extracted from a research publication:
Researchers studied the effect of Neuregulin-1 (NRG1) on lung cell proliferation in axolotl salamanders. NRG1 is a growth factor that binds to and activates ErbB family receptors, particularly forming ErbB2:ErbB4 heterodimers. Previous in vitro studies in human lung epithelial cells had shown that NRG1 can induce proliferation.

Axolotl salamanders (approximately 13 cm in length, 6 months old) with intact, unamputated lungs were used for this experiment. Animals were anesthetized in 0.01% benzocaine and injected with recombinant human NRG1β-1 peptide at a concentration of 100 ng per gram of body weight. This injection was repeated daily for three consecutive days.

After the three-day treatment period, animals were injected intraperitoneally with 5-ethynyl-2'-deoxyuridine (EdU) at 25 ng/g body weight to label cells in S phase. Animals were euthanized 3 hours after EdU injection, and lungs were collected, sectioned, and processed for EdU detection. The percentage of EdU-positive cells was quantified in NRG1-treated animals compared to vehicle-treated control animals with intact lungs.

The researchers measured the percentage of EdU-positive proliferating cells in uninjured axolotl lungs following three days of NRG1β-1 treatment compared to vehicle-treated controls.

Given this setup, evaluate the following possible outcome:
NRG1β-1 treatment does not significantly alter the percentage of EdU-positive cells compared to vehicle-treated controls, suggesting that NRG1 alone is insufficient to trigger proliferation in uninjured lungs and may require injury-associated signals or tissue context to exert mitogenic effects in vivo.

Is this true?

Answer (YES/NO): NO